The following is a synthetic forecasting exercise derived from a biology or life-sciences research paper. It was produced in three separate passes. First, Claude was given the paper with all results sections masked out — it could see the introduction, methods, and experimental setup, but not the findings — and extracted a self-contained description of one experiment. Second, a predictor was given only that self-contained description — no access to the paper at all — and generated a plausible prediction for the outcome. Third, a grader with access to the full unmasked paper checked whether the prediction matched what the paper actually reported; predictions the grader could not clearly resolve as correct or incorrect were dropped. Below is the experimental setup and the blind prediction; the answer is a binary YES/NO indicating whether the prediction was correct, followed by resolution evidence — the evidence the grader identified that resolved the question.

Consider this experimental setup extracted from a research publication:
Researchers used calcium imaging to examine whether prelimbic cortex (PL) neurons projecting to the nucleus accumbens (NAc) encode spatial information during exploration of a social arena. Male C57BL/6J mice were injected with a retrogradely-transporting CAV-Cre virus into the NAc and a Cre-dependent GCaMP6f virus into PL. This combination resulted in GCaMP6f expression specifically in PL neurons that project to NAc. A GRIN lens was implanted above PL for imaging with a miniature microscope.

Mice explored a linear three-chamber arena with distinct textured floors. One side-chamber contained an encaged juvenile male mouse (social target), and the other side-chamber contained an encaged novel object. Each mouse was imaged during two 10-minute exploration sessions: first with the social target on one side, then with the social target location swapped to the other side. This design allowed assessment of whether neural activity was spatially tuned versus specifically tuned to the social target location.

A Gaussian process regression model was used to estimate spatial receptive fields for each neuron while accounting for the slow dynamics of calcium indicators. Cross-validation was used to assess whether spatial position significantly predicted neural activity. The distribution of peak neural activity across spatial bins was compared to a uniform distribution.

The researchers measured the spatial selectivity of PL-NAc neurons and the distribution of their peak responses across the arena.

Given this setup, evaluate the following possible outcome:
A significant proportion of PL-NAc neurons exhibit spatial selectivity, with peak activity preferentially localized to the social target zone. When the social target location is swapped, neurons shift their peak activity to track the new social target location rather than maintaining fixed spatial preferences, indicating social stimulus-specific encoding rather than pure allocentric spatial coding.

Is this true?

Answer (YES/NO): NO